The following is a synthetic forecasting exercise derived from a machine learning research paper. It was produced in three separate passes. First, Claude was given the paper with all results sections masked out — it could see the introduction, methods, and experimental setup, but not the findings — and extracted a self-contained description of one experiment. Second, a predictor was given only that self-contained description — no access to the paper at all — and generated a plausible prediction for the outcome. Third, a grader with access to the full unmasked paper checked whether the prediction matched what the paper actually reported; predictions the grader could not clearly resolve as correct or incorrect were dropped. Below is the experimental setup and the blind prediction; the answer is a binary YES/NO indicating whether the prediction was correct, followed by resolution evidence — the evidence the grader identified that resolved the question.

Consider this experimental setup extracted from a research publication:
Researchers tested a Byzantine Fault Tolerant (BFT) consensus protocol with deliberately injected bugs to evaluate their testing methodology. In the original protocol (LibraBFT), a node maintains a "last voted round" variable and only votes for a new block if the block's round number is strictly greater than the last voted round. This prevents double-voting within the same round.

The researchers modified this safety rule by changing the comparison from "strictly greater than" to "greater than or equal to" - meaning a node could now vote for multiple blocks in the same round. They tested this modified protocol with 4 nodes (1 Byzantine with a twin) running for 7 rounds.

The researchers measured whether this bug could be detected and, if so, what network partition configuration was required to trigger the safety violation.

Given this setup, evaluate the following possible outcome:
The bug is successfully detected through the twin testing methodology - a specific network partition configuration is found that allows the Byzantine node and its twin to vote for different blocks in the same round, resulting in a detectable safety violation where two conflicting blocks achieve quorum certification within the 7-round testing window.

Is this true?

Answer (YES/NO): NO